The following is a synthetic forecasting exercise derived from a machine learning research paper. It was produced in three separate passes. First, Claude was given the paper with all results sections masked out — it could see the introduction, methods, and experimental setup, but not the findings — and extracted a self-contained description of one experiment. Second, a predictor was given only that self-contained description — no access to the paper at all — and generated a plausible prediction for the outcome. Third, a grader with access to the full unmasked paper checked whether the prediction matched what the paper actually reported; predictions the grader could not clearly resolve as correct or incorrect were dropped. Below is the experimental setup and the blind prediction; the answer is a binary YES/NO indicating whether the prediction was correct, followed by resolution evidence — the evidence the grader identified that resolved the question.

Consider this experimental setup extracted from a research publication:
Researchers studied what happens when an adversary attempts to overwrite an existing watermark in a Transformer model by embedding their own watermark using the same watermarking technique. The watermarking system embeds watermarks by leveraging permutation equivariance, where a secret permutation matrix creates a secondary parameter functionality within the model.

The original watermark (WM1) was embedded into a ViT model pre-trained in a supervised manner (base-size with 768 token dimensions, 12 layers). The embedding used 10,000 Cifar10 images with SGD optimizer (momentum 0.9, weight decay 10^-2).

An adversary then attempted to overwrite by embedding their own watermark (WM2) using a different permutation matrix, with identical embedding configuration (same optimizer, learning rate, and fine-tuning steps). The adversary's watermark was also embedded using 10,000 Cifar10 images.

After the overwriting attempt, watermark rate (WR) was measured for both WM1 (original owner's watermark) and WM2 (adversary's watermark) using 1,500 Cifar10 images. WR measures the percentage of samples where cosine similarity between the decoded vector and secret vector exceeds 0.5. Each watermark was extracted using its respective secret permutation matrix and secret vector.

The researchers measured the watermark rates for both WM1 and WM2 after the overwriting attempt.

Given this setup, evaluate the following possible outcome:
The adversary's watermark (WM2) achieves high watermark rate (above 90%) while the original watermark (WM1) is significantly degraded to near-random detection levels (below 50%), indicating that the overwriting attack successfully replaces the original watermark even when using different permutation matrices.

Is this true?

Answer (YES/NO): NO